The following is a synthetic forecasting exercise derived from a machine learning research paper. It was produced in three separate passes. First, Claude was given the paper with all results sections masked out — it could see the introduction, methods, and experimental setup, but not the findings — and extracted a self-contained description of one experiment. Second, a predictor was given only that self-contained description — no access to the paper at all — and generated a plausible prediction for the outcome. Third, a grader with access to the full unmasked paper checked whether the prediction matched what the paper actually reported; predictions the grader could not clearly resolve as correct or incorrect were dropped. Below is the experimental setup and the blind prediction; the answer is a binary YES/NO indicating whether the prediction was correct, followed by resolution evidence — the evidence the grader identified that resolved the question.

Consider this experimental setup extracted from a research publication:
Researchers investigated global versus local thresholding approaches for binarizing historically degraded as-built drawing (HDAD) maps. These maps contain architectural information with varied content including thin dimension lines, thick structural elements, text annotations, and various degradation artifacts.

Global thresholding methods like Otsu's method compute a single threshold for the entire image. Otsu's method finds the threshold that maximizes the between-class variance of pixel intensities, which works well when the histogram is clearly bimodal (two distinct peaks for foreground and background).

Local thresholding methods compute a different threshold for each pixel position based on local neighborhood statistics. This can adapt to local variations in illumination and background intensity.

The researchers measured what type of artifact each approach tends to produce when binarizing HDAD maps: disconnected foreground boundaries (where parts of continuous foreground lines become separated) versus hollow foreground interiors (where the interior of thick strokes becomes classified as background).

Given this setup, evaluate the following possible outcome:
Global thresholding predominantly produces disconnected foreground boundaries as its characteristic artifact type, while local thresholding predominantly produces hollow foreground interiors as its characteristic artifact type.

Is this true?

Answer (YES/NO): YES